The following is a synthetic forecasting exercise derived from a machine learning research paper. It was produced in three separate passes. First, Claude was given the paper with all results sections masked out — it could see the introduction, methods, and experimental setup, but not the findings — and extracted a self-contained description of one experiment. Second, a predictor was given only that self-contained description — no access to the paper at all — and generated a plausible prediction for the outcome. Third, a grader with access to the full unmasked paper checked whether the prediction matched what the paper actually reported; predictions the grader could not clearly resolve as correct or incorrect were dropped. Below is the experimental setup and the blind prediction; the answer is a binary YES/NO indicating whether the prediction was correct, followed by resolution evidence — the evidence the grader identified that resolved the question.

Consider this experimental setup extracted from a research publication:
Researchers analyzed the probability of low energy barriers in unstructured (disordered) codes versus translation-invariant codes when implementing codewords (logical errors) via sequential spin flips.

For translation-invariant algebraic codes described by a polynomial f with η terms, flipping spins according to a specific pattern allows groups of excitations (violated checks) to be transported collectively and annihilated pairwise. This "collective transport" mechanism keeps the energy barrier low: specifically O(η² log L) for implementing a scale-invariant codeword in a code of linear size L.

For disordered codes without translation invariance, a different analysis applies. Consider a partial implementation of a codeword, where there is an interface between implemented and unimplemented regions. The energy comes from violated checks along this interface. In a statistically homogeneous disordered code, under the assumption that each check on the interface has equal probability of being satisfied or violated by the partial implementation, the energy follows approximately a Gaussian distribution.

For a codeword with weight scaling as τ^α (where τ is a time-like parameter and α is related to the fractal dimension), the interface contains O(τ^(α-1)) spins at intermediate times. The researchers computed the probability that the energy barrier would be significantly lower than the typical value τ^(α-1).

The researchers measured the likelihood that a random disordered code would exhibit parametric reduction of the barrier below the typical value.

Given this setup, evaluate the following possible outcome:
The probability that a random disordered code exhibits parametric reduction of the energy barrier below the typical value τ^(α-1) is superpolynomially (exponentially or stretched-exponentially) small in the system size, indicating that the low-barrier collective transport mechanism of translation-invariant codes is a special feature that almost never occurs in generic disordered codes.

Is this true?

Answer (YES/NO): YES